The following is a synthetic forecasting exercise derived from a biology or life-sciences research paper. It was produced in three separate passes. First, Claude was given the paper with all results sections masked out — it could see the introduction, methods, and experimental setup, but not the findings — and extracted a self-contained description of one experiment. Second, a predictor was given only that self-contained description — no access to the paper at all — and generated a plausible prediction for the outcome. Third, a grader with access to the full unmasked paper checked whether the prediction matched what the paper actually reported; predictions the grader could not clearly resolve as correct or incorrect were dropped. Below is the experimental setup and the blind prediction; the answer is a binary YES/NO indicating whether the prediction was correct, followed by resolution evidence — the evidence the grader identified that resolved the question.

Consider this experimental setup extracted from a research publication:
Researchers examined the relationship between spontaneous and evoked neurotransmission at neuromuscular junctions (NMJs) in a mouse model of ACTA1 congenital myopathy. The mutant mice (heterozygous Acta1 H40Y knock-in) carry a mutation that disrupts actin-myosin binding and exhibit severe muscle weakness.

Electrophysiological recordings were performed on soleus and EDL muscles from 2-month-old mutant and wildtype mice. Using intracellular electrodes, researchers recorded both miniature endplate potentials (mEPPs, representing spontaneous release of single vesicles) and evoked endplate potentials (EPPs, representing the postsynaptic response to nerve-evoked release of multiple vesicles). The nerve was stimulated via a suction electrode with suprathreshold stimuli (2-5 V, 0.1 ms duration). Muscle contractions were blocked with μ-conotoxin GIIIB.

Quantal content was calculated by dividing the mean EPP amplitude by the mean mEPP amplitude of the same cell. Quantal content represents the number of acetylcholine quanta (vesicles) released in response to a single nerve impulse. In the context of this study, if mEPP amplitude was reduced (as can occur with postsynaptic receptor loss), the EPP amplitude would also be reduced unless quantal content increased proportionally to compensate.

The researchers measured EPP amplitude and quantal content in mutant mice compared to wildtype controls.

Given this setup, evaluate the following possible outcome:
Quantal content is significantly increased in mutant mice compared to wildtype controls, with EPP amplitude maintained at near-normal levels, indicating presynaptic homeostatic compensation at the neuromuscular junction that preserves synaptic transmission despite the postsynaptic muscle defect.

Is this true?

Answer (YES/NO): YES